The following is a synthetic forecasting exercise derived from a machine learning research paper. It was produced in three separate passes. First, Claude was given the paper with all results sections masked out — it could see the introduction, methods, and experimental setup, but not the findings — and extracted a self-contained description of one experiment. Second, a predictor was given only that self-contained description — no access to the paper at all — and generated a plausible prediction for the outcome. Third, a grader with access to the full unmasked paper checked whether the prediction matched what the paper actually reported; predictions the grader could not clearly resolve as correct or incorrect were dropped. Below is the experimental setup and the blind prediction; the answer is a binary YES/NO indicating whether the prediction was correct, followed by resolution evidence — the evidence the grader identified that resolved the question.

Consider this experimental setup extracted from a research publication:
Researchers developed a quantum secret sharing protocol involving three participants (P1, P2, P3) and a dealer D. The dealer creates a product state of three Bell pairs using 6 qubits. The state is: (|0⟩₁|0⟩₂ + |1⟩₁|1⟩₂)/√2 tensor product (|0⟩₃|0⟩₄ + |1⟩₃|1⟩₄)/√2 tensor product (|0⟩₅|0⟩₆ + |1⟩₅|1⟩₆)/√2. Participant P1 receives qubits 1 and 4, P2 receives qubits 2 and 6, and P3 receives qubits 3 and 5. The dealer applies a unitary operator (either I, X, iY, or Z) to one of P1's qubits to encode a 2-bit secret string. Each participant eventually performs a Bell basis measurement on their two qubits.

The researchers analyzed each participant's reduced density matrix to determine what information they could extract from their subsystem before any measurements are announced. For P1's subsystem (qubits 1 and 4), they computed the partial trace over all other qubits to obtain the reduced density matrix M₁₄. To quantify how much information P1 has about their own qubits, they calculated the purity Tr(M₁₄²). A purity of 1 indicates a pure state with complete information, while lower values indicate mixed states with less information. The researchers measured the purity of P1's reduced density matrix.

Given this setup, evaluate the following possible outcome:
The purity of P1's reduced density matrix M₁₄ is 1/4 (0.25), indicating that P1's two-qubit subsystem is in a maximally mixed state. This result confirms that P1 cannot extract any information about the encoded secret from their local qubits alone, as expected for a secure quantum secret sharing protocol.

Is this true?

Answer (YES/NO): YES